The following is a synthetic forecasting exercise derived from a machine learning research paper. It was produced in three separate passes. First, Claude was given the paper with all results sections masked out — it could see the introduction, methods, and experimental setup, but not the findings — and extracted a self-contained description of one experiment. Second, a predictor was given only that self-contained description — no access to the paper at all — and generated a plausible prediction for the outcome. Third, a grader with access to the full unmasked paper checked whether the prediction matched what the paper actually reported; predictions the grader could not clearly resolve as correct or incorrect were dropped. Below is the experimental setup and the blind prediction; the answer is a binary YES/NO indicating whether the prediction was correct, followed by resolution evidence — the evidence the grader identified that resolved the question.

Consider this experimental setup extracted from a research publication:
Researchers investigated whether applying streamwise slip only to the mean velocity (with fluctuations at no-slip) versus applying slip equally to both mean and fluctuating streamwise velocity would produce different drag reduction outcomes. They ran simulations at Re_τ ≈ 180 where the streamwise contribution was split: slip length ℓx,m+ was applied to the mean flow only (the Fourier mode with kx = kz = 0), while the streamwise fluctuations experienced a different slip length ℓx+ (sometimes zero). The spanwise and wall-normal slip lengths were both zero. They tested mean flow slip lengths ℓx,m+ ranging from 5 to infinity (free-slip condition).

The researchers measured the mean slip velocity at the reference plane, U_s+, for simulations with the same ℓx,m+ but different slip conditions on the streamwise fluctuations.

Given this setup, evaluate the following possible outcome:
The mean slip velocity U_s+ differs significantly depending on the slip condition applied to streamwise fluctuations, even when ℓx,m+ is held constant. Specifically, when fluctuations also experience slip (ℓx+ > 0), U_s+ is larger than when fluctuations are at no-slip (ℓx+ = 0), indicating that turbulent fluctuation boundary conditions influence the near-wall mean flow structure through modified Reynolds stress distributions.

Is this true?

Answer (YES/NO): NO